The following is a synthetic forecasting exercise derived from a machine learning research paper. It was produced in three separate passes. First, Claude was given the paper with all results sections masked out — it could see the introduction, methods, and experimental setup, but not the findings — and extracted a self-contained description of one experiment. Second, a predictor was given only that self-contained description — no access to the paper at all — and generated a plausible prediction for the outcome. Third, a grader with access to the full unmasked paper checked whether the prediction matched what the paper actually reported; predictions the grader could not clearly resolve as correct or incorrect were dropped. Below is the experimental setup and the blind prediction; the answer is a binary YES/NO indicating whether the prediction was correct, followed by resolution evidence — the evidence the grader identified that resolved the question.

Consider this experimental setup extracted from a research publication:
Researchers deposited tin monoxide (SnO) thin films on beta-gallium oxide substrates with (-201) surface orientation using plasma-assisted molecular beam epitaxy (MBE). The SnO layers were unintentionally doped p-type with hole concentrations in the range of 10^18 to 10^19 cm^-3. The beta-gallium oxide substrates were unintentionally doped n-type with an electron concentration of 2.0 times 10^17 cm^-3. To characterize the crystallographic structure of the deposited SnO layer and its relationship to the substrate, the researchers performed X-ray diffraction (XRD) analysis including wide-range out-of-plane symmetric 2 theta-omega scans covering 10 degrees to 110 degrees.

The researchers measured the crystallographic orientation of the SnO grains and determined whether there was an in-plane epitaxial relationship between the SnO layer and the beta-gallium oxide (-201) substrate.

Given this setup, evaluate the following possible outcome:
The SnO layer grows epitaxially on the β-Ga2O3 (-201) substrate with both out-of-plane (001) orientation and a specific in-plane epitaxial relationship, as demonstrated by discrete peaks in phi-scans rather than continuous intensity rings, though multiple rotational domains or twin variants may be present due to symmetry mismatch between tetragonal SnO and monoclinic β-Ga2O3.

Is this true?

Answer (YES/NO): NO